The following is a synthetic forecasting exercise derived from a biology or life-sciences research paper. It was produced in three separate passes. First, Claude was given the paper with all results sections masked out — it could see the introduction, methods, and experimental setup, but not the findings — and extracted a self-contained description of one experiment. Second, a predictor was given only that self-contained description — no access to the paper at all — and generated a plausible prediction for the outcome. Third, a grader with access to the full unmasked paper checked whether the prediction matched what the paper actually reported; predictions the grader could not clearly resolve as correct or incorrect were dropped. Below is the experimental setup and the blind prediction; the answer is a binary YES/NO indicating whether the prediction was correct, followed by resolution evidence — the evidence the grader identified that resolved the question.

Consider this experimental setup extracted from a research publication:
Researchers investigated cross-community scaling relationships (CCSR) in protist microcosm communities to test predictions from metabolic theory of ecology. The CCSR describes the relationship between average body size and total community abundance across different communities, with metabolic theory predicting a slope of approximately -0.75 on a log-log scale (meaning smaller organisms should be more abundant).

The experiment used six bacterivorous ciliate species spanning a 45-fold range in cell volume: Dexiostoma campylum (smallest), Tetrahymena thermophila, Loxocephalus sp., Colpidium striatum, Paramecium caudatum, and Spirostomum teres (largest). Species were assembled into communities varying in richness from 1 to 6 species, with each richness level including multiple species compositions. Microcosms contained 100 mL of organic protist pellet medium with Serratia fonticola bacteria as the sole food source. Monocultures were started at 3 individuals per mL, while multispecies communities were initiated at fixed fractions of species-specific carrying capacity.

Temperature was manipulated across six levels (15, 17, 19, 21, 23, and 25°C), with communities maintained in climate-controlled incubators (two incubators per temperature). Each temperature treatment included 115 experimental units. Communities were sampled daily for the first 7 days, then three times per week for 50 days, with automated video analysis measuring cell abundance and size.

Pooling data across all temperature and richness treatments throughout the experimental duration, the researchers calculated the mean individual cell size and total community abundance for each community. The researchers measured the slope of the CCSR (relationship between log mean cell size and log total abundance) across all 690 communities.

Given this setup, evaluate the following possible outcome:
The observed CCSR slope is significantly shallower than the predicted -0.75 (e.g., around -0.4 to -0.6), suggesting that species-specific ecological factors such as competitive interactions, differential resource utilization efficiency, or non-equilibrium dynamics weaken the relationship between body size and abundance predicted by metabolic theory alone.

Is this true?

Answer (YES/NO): NO